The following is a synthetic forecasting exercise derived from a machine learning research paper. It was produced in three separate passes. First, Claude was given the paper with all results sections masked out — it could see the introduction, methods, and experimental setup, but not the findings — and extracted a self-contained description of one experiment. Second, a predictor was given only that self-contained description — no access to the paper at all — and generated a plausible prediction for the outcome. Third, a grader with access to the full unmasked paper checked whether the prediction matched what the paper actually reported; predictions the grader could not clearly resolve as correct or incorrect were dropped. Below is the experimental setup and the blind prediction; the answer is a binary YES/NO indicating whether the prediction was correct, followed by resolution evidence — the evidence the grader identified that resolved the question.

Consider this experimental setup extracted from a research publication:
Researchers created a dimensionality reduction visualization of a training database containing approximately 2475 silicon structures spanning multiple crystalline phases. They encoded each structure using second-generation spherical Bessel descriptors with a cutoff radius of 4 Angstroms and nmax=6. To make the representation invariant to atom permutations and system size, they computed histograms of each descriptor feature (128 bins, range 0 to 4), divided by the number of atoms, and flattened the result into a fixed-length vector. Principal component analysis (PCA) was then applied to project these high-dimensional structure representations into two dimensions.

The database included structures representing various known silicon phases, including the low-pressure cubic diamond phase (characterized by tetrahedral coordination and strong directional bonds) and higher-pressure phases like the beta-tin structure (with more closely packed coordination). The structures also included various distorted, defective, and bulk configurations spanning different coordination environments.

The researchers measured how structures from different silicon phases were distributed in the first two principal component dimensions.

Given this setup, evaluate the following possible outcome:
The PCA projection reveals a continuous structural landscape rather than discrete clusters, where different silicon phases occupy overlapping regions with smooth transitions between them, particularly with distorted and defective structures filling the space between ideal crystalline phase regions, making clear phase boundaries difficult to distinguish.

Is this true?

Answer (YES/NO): NO